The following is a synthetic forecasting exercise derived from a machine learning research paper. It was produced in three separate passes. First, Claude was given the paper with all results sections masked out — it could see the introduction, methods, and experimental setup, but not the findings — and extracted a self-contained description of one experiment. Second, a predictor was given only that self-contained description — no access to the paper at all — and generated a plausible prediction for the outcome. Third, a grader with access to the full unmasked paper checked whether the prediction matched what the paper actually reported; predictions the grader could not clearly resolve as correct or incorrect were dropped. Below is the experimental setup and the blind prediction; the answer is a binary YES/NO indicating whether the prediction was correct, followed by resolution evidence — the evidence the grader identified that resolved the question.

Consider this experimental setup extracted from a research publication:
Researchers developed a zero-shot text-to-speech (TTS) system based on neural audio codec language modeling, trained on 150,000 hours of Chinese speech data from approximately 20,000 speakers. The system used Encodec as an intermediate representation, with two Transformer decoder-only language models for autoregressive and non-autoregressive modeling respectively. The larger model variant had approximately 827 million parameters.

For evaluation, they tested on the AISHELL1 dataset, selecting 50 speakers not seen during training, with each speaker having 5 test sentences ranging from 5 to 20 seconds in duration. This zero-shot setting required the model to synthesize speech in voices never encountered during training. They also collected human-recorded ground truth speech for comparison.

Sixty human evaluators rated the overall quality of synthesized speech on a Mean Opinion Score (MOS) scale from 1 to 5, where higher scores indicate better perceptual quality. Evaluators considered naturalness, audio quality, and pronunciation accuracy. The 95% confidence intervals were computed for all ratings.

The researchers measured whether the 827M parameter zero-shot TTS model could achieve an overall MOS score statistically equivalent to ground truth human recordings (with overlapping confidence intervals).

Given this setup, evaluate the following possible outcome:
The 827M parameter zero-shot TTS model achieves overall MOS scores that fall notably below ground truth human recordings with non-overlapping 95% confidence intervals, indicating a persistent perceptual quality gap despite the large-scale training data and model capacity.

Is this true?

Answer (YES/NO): NO